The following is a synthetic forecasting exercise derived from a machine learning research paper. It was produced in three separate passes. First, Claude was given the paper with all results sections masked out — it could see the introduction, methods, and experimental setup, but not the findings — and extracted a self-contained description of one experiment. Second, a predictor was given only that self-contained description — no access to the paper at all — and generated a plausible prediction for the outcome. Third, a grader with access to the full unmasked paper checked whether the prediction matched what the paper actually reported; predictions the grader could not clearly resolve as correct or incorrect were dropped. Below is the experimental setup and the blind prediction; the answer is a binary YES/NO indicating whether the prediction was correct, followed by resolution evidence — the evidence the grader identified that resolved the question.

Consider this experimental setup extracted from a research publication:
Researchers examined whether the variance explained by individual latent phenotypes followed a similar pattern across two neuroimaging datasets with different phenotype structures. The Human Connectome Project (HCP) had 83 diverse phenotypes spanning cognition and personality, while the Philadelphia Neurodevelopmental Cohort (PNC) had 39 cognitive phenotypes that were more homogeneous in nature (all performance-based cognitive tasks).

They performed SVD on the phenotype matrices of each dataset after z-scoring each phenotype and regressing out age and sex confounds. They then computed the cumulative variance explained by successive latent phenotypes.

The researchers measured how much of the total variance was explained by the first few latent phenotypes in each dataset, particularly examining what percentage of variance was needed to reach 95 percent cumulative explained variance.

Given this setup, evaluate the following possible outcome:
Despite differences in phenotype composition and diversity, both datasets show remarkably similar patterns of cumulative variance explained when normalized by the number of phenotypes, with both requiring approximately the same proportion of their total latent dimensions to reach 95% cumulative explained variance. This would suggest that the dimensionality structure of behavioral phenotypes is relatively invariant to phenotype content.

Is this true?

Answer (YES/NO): NO